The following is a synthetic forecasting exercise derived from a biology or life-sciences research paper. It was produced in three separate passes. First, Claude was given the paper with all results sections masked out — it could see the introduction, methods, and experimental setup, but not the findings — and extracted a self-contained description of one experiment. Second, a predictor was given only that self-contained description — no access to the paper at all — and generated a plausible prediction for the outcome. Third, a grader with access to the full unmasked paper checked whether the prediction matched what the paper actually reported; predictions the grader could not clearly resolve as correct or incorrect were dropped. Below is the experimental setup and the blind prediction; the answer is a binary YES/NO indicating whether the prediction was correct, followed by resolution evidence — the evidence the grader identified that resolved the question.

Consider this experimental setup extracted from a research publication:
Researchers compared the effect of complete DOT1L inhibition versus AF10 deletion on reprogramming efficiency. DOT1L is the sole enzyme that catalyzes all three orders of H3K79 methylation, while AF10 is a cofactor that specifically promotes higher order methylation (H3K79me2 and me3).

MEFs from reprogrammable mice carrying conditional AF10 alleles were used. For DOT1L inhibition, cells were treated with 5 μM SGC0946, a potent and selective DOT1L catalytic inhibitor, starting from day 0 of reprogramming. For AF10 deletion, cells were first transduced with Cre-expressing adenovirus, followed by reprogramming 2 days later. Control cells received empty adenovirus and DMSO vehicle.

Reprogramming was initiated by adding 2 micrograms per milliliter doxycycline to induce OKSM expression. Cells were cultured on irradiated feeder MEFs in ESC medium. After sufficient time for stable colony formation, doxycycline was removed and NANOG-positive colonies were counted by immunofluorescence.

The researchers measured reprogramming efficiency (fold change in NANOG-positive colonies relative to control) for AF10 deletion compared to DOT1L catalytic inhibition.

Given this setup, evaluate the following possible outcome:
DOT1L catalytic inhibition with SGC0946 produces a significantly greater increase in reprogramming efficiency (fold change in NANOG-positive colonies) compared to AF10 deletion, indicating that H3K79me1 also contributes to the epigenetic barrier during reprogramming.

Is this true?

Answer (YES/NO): YES